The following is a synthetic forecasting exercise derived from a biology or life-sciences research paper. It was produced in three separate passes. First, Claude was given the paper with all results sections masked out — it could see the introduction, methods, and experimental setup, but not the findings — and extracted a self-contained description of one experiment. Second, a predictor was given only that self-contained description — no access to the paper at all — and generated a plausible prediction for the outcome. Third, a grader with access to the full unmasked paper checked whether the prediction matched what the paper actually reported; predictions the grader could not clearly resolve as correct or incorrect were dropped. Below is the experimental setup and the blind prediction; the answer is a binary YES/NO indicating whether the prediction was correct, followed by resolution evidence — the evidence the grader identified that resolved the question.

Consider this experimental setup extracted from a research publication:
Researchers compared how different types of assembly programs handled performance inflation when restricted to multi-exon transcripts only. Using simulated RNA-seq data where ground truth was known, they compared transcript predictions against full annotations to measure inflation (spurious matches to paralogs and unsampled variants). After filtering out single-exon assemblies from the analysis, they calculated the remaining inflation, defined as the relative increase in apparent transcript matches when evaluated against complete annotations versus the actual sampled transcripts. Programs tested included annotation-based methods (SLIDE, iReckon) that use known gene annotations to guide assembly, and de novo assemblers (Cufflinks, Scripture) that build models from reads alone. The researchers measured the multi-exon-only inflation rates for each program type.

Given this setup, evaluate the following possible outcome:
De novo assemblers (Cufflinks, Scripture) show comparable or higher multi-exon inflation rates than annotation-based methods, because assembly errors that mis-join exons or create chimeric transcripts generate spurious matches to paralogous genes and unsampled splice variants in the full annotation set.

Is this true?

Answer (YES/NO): NO